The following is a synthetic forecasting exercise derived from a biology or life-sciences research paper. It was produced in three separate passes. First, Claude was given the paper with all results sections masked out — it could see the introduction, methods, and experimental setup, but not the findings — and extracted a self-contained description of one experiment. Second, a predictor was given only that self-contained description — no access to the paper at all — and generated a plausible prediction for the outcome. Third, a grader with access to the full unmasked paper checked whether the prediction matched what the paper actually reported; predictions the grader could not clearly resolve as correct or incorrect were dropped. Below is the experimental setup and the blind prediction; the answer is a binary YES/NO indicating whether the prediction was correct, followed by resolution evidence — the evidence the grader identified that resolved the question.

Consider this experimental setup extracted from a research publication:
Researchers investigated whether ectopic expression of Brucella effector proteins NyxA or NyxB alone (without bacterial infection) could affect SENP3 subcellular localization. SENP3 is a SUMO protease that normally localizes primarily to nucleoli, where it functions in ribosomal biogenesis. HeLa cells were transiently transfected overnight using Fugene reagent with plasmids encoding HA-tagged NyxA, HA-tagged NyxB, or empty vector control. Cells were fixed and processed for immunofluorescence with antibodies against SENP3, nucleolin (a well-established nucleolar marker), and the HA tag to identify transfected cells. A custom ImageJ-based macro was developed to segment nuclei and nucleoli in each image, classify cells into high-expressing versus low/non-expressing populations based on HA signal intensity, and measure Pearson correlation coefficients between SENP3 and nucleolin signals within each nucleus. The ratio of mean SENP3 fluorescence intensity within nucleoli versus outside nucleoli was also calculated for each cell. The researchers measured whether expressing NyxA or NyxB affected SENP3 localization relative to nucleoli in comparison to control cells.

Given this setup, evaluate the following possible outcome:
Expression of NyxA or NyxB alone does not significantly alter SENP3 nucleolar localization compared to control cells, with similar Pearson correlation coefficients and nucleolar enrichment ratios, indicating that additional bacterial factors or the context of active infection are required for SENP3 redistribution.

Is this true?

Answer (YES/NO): NO